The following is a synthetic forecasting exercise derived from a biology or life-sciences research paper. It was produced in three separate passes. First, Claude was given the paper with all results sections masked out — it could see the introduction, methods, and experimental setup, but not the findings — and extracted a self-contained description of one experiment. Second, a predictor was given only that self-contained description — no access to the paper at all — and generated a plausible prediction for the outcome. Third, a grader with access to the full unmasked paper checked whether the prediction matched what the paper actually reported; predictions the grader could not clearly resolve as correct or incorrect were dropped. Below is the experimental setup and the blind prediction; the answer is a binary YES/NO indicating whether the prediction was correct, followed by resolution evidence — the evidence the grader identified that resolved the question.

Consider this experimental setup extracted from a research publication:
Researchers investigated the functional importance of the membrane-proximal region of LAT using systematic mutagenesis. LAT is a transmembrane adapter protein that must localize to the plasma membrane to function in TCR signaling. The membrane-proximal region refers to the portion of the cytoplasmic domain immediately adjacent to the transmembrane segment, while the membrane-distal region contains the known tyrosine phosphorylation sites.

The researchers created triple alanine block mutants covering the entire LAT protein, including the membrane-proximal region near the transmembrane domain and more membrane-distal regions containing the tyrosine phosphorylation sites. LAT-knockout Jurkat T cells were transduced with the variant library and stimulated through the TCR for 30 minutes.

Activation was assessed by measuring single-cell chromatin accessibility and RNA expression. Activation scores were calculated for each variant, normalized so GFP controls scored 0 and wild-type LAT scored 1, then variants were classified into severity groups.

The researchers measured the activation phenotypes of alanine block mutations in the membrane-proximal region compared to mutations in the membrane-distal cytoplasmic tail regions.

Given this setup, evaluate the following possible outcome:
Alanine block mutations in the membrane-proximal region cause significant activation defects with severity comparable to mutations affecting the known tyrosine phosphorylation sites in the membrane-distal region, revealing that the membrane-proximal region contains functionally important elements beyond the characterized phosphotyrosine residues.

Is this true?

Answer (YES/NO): YES